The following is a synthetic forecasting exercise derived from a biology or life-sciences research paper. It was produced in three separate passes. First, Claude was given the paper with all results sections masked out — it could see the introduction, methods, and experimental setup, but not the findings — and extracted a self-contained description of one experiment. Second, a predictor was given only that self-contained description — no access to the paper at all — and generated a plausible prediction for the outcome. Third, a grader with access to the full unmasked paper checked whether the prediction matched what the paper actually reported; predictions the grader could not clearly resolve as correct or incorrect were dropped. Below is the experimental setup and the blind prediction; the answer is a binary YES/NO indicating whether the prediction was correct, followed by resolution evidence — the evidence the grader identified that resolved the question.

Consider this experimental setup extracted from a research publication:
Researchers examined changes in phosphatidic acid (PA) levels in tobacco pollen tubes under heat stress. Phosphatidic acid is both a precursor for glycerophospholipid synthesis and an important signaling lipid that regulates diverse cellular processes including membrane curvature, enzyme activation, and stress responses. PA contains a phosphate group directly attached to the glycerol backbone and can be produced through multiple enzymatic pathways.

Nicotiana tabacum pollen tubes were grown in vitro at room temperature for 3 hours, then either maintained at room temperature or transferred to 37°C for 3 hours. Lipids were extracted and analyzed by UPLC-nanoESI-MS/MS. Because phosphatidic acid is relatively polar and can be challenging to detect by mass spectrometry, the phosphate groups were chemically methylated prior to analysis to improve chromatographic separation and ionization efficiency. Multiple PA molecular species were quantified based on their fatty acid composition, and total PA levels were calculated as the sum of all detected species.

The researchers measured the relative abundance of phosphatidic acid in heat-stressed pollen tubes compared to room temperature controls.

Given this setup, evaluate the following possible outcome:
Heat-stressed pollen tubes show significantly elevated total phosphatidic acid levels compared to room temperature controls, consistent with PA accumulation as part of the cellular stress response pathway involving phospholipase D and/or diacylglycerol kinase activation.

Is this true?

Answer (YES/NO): NO